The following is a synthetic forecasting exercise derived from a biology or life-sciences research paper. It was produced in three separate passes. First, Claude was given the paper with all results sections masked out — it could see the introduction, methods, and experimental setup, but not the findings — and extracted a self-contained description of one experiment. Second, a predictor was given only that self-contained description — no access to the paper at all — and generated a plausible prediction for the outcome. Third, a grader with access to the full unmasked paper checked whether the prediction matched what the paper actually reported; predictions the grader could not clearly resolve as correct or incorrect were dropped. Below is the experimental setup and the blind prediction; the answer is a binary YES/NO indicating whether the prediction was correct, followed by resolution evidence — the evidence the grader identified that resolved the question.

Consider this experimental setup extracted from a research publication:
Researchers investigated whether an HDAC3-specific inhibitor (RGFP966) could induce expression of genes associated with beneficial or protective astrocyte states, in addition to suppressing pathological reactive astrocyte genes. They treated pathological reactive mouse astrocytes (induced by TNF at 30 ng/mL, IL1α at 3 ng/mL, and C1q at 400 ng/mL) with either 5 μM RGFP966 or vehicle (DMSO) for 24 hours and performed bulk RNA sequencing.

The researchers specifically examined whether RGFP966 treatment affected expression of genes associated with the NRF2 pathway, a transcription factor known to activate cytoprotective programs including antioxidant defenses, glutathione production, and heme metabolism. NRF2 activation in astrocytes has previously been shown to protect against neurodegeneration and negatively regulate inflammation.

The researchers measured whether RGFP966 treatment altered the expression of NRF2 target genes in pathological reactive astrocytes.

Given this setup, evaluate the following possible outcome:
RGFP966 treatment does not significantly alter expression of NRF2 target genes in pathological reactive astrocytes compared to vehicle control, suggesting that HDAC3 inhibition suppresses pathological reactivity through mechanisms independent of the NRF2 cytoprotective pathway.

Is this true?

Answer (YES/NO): NO